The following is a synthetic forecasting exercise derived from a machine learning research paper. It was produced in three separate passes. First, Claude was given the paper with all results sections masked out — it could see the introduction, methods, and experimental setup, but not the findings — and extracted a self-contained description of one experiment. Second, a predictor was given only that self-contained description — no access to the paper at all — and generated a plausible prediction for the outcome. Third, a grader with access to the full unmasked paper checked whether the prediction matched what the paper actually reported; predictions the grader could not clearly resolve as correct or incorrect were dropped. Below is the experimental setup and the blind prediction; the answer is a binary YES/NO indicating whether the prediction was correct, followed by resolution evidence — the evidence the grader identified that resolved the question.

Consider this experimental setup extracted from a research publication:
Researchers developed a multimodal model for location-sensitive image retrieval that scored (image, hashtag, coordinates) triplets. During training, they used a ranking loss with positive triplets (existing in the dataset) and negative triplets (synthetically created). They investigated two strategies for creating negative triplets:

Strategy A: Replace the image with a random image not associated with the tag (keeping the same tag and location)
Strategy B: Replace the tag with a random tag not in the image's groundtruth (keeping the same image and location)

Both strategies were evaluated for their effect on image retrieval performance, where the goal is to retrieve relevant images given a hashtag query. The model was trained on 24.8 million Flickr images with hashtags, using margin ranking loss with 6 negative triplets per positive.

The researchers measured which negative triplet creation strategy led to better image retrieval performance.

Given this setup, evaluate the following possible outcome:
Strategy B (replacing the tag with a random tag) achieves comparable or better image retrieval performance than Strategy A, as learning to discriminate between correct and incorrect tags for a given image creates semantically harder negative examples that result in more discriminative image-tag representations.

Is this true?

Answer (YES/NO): NO